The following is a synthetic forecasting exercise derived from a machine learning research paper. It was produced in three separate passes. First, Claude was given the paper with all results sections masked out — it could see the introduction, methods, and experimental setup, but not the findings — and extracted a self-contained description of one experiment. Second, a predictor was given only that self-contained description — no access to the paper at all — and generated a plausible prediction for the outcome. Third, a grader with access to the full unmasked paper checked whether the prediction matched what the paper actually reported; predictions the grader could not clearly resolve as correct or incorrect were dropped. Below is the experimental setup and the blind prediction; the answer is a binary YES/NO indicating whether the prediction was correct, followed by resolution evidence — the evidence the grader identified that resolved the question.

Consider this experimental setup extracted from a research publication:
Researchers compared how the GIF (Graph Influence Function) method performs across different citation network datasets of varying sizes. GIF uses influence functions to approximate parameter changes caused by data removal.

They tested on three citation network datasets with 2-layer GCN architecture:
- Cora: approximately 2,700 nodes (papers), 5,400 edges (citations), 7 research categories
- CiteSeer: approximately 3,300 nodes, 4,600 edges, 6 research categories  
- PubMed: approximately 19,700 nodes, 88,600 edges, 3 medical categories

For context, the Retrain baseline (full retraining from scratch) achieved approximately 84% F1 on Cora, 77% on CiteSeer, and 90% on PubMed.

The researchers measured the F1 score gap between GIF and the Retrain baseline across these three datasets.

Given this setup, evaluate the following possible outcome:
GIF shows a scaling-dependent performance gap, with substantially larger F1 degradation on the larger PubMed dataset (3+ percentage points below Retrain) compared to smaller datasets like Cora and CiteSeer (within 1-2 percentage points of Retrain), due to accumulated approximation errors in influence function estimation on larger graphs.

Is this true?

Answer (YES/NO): NO